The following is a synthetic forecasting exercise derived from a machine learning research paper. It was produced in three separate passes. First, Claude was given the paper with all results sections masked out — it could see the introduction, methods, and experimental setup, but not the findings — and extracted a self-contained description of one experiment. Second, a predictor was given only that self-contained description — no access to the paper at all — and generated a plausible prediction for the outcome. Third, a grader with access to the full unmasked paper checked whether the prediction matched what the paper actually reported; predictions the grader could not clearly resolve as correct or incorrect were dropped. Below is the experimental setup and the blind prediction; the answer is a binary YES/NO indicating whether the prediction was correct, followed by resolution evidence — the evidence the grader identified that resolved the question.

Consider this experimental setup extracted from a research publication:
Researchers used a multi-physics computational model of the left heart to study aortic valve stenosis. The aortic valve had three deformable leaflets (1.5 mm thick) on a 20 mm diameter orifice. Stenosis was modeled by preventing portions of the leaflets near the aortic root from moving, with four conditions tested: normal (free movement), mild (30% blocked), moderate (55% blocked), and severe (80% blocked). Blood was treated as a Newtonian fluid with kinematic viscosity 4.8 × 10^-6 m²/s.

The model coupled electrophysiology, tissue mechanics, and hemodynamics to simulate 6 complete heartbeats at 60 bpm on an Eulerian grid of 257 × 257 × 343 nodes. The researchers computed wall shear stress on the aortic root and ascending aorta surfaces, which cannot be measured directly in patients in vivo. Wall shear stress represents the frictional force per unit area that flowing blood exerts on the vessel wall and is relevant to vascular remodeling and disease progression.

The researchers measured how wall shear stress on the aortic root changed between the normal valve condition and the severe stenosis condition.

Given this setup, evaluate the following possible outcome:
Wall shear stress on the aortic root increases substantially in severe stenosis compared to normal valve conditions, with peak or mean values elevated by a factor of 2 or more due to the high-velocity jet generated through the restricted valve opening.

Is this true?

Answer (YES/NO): NO